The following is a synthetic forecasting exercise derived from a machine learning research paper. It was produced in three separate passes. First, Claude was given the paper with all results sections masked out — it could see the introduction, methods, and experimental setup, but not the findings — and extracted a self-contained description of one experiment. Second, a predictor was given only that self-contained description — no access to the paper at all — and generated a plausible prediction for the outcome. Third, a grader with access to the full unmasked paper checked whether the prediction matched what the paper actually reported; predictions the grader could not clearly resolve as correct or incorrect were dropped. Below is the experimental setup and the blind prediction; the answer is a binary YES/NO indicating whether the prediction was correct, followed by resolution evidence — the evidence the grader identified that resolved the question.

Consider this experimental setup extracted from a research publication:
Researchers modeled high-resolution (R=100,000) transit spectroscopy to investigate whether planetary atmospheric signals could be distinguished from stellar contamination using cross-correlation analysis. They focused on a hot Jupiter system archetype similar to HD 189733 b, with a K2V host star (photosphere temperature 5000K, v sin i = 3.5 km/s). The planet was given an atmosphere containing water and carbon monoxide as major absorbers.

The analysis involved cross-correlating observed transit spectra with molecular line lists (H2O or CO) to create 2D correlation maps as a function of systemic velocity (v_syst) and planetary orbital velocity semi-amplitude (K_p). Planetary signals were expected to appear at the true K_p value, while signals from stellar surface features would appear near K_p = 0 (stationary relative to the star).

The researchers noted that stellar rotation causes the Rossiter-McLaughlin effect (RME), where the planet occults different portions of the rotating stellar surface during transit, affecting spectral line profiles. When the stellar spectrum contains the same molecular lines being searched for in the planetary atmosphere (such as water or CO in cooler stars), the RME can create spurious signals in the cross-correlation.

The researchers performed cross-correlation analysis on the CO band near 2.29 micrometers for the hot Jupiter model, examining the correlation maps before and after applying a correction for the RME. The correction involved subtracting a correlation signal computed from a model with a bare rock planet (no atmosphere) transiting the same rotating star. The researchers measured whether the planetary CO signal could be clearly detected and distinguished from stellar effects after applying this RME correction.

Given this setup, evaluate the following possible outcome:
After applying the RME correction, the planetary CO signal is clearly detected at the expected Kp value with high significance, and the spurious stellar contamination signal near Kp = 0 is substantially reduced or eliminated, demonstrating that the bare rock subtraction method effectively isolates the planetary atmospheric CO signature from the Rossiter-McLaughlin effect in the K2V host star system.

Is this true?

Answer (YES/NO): NO